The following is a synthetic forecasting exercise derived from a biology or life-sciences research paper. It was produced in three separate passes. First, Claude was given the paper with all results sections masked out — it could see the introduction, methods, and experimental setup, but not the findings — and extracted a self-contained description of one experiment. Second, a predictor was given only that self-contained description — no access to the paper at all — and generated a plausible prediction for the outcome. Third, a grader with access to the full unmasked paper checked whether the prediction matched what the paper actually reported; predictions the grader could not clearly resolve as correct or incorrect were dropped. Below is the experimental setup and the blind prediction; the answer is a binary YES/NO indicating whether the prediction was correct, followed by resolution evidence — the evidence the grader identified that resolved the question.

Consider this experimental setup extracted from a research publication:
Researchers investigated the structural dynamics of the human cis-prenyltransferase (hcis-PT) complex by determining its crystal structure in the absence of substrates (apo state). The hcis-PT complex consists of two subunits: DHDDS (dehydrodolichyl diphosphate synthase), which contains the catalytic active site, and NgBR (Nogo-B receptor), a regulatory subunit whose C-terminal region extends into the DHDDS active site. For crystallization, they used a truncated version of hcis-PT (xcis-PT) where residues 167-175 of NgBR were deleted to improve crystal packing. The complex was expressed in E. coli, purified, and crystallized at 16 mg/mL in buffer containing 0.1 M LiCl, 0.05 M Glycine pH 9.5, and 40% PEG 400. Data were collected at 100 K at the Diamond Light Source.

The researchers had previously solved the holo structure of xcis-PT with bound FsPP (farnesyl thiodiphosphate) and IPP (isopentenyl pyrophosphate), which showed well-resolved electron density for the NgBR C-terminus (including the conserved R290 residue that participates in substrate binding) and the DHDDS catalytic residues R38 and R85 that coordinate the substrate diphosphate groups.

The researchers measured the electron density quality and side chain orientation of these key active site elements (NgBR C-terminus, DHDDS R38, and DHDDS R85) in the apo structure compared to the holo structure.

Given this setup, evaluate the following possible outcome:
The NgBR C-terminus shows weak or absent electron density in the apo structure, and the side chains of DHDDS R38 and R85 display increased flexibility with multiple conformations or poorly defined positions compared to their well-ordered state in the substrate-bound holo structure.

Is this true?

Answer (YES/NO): YES